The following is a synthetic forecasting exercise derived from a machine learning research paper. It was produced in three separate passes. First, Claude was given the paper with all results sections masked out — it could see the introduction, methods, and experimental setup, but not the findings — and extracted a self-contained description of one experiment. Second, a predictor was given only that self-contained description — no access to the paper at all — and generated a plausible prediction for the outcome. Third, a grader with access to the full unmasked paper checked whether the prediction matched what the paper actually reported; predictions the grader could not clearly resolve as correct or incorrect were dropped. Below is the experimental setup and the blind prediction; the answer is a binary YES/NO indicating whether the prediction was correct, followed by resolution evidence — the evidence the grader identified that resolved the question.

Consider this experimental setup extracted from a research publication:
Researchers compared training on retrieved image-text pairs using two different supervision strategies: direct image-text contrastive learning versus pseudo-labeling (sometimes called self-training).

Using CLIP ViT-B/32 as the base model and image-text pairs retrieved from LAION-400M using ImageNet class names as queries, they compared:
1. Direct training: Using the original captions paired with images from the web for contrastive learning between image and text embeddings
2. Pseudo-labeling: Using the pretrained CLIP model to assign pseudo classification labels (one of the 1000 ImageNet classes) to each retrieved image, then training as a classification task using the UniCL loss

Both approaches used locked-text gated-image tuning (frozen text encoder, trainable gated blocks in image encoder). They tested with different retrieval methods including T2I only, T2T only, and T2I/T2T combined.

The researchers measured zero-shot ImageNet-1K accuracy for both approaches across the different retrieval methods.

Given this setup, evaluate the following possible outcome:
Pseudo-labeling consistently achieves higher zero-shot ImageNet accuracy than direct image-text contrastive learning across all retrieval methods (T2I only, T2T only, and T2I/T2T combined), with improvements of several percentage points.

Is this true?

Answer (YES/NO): NO